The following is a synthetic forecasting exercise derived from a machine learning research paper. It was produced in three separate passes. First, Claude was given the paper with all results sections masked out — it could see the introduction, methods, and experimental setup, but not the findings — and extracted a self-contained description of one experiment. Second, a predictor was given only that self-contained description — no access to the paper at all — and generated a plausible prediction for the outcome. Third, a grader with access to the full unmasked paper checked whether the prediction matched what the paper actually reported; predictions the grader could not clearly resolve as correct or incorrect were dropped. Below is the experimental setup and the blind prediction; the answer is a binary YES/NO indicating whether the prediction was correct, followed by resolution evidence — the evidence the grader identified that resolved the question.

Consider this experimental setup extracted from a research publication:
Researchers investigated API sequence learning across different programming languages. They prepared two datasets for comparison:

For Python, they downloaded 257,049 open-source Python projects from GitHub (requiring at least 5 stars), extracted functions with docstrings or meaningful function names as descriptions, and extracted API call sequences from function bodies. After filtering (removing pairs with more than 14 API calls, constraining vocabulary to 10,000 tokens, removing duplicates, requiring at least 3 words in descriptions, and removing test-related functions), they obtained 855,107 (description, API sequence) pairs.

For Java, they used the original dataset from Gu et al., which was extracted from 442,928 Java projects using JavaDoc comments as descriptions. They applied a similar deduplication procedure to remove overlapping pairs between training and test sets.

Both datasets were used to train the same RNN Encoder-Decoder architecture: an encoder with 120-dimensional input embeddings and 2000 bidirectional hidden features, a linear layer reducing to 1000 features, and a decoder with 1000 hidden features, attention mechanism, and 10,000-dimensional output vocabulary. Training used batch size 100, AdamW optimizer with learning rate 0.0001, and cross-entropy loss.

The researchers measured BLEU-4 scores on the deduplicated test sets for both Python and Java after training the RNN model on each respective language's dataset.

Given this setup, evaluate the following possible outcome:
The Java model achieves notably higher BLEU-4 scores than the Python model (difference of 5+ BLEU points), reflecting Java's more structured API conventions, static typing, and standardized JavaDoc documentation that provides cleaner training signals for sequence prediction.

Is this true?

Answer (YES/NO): NO